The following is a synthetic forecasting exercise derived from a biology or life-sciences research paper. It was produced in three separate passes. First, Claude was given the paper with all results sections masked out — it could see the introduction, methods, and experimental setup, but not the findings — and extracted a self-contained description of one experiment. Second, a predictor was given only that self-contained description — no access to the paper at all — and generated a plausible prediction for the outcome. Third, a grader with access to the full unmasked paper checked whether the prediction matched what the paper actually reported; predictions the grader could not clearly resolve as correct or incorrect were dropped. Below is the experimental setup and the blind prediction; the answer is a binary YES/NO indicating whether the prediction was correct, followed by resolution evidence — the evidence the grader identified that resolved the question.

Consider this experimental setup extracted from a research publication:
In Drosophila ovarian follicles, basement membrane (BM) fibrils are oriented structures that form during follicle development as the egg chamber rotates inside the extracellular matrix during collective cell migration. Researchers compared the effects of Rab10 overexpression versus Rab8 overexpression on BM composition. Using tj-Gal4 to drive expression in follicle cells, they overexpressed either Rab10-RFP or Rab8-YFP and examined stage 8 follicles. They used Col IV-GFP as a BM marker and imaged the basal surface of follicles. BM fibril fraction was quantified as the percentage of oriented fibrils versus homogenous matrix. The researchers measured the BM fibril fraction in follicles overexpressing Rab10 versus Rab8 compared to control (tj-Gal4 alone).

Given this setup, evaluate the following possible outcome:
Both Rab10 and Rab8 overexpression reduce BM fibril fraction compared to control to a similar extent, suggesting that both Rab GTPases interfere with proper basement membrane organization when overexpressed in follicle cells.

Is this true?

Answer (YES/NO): NO